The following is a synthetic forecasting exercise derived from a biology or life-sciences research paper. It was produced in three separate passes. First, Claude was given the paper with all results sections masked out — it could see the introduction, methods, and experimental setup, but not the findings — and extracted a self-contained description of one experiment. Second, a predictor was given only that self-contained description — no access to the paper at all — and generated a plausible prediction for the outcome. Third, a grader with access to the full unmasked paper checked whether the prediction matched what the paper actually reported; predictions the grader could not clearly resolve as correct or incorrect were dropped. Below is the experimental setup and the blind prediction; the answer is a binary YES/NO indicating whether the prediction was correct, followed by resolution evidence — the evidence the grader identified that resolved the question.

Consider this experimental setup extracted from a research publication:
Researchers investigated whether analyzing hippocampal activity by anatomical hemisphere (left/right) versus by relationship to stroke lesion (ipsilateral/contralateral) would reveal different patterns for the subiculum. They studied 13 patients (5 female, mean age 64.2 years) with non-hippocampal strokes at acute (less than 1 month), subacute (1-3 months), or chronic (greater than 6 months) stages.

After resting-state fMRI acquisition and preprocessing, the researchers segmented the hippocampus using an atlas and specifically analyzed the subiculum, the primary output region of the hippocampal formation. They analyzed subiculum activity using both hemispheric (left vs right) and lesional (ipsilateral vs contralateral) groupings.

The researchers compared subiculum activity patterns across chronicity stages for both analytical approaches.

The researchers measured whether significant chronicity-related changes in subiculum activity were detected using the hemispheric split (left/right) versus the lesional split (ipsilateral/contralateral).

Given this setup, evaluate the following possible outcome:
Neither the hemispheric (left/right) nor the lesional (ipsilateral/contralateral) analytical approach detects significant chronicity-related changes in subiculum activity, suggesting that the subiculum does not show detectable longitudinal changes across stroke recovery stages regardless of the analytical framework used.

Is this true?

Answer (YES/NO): NO